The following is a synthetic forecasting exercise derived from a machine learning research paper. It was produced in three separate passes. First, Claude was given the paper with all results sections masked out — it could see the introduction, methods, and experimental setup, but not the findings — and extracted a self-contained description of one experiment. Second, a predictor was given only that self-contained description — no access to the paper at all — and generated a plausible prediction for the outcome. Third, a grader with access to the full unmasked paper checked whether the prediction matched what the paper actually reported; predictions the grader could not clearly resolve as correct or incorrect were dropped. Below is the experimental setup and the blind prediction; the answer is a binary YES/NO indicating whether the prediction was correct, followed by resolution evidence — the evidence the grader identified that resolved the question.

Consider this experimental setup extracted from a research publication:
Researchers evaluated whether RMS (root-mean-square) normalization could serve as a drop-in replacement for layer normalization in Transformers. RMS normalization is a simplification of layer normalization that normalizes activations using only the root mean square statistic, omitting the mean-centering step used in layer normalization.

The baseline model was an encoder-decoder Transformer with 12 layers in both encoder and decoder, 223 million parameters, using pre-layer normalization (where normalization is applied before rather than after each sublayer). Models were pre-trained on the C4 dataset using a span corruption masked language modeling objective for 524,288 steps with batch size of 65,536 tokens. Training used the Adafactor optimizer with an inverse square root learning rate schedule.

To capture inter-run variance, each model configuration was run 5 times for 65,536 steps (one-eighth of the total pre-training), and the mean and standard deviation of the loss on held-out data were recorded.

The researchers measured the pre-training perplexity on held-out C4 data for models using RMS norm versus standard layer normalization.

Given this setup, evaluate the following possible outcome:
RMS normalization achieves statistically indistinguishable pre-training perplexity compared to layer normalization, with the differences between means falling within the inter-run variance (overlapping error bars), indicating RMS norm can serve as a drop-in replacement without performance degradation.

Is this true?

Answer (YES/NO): NO